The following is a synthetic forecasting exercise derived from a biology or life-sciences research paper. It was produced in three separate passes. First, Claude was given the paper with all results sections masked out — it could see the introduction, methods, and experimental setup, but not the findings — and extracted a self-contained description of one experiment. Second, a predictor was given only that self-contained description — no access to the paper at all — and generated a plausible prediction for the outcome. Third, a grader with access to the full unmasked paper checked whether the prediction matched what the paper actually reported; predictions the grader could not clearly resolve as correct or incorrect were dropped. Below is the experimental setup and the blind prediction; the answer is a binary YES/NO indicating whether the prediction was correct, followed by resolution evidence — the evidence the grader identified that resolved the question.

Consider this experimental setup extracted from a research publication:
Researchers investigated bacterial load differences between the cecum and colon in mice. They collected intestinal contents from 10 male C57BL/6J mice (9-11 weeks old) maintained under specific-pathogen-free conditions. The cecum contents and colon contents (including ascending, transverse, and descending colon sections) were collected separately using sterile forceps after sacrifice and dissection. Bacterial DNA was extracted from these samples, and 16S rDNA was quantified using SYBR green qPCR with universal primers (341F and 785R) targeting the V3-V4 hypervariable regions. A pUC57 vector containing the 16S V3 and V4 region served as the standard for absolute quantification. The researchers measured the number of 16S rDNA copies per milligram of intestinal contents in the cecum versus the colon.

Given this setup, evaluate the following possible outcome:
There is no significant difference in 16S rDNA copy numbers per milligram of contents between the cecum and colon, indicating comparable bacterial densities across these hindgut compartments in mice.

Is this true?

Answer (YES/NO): NO